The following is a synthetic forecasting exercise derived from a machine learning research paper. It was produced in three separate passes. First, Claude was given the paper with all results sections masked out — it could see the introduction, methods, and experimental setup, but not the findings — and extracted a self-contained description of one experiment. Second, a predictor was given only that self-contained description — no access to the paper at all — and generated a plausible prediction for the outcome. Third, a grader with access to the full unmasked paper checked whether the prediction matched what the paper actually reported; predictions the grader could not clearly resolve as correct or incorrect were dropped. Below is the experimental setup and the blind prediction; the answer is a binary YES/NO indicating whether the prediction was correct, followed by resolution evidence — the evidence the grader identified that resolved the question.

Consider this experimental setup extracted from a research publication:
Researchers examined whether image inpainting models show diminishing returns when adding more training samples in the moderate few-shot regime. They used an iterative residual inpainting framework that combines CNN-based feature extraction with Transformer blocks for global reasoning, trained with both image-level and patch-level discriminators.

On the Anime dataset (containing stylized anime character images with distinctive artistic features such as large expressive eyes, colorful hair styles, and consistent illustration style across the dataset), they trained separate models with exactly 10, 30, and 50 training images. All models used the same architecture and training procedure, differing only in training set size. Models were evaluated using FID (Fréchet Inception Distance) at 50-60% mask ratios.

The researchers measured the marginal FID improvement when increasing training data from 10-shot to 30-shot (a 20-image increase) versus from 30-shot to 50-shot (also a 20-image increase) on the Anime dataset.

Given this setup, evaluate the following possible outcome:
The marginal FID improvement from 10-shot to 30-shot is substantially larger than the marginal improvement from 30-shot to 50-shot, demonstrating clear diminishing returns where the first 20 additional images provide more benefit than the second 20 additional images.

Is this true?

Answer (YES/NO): YES